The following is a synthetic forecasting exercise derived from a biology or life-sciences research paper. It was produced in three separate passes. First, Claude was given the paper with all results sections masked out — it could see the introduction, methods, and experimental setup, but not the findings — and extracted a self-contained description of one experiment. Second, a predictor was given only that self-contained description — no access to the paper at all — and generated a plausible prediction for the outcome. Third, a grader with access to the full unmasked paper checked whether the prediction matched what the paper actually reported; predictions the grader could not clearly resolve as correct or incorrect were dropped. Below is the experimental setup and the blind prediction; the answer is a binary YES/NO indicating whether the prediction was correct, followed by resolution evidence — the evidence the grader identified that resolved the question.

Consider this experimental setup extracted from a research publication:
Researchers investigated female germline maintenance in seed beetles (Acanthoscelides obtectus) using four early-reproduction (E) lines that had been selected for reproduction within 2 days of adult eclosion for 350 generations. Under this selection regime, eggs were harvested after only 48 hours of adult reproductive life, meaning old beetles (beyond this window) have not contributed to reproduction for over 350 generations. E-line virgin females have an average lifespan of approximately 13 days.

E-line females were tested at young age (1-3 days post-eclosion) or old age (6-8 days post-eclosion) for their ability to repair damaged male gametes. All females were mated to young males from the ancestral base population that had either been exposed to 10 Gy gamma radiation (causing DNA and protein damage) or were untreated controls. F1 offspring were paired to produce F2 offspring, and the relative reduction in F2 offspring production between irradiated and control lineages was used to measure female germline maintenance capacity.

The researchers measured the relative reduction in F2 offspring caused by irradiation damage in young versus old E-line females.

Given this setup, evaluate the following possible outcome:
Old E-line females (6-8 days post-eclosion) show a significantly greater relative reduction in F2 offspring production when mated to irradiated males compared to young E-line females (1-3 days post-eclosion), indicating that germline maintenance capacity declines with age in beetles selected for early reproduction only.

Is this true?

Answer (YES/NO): NO